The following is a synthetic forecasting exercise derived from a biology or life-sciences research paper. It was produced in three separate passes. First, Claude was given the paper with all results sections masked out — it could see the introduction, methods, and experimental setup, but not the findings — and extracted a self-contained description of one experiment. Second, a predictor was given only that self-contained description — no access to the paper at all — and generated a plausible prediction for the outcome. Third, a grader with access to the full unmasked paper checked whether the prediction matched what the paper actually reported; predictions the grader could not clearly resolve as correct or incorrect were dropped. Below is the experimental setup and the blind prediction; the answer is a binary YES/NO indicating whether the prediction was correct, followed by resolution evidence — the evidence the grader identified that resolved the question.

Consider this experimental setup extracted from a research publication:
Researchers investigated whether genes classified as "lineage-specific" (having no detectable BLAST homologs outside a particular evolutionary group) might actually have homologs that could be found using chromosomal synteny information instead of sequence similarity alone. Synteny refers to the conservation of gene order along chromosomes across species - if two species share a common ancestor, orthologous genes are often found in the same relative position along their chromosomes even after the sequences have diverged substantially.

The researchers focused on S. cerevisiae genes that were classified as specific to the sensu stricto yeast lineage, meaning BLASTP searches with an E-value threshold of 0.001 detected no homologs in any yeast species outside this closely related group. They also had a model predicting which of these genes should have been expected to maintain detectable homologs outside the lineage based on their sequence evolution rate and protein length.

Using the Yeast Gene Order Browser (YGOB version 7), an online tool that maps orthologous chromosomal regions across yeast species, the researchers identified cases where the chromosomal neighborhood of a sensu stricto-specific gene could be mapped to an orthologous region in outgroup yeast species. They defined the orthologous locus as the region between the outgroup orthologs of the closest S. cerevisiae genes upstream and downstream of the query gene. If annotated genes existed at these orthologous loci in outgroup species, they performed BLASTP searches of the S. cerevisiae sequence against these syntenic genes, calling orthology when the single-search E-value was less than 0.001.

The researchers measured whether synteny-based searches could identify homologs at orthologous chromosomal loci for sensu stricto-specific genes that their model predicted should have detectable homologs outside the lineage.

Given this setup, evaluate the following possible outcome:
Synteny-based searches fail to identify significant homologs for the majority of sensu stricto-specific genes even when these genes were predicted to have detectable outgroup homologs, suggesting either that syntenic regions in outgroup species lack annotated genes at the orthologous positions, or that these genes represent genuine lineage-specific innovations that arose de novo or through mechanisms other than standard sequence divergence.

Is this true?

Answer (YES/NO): NO